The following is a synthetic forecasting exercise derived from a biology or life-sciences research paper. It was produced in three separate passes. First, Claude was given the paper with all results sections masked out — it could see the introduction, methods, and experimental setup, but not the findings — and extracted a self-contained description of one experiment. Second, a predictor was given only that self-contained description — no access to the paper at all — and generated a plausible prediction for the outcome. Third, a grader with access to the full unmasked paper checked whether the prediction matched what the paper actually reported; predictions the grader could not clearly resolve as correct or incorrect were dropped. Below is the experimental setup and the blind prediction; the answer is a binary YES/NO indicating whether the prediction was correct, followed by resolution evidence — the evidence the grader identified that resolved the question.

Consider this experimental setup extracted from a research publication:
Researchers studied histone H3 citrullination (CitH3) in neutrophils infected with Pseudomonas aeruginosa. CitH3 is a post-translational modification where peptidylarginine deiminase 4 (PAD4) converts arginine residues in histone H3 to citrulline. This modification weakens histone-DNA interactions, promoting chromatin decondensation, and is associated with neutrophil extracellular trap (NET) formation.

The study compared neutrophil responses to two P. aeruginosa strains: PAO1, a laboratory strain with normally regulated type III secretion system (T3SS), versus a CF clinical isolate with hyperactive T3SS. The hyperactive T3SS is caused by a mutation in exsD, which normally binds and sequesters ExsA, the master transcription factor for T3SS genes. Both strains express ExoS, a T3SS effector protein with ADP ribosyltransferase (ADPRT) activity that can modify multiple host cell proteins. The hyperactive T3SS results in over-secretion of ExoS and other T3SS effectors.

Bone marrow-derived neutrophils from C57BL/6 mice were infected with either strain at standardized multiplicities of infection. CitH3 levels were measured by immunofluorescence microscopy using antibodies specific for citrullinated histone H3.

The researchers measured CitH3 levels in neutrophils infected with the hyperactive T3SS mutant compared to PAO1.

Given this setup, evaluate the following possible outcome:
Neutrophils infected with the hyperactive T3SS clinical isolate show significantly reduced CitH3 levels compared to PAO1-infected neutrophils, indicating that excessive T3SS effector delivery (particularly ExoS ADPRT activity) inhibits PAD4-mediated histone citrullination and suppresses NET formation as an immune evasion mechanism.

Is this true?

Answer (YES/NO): NO